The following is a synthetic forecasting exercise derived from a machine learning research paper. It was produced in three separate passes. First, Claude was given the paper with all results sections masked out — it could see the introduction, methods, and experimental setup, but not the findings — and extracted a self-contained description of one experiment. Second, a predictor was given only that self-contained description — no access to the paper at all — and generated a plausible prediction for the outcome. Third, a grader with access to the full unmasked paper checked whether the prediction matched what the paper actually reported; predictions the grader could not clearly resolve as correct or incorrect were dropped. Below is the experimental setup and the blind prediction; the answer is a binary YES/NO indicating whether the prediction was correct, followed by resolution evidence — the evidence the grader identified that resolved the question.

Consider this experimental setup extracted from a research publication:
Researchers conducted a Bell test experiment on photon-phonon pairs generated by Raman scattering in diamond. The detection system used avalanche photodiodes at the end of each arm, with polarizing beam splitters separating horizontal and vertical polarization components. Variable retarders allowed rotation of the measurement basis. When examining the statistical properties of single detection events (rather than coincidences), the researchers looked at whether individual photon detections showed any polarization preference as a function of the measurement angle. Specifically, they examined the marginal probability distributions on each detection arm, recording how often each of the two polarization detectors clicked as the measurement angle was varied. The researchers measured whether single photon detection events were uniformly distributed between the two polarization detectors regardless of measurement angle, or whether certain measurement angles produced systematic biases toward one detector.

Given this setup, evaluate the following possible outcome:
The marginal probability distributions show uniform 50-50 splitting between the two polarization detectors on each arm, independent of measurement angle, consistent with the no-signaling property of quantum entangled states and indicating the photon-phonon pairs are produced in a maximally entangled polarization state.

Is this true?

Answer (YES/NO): YES